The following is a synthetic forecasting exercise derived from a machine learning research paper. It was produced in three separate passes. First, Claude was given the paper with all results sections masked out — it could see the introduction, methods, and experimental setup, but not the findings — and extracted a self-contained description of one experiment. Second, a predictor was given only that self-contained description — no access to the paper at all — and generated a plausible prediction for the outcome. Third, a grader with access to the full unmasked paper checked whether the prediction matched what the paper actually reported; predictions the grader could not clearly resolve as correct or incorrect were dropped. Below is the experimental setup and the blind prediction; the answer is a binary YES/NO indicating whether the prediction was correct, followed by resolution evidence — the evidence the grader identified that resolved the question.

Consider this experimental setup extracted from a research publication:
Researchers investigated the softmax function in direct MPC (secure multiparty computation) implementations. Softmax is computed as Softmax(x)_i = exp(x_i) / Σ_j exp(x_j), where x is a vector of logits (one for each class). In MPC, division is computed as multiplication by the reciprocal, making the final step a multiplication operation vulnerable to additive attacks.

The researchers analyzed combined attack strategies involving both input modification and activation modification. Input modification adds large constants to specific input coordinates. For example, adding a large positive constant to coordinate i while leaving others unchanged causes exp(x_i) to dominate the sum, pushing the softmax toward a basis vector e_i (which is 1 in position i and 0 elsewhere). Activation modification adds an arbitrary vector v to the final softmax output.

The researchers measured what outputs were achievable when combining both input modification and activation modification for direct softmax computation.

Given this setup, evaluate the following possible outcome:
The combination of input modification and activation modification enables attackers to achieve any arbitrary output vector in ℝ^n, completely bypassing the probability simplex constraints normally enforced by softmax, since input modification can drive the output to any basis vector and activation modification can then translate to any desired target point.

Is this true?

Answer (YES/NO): YES